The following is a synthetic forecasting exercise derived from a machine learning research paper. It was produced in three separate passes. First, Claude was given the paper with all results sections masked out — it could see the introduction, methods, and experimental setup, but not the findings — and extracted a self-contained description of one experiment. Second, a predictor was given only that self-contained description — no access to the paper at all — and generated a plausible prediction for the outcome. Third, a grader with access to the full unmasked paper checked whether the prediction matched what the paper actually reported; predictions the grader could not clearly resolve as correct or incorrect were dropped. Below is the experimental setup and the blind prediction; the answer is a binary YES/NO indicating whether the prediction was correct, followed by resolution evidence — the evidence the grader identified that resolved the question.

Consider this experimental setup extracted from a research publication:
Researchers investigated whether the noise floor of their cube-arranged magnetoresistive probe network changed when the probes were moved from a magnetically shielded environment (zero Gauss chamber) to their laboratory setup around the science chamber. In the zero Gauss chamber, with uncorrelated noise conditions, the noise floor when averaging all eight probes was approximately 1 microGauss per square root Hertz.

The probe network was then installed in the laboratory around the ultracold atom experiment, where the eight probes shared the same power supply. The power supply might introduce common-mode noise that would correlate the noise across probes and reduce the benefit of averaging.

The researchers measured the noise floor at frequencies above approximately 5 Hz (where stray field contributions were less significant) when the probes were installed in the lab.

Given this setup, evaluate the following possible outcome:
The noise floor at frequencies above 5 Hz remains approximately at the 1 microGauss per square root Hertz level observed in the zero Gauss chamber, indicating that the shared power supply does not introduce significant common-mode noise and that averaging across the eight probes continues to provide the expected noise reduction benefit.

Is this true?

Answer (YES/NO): NO